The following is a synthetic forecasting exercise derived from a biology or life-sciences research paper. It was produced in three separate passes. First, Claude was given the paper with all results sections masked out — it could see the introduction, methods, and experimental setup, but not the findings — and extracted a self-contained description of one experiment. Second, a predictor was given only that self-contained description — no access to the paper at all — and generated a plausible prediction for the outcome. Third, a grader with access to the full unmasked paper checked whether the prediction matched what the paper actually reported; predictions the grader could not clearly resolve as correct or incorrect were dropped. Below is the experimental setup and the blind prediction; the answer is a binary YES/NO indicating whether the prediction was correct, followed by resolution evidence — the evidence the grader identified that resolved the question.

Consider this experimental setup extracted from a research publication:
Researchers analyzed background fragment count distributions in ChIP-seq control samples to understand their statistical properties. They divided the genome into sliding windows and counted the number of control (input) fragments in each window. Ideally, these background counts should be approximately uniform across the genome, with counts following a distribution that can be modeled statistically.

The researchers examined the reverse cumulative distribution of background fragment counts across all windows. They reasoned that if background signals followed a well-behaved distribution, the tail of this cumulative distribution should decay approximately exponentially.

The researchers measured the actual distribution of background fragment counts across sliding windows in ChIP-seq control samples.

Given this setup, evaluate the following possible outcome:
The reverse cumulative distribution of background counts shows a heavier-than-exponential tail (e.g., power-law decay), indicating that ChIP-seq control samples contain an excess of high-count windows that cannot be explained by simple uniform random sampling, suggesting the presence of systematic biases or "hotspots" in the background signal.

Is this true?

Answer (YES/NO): YES